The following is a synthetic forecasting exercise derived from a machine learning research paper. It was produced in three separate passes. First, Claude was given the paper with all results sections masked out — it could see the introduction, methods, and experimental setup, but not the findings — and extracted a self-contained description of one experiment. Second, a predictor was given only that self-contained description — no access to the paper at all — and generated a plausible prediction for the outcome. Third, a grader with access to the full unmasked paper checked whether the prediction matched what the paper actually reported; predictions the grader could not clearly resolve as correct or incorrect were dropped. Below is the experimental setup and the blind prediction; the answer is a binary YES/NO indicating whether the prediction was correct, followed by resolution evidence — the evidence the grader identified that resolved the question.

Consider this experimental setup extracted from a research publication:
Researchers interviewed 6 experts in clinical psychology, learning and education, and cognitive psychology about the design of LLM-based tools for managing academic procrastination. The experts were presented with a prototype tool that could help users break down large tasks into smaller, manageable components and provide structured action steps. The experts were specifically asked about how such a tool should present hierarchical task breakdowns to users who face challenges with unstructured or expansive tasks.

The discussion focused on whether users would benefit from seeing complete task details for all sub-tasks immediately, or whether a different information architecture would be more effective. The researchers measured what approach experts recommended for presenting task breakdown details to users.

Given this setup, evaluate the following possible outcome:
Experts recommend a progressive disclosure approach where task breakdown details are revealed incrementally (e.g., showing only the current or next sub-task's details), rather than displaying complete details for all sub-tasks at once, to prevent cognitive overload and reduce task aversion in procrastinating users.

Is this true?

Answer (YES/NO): YES